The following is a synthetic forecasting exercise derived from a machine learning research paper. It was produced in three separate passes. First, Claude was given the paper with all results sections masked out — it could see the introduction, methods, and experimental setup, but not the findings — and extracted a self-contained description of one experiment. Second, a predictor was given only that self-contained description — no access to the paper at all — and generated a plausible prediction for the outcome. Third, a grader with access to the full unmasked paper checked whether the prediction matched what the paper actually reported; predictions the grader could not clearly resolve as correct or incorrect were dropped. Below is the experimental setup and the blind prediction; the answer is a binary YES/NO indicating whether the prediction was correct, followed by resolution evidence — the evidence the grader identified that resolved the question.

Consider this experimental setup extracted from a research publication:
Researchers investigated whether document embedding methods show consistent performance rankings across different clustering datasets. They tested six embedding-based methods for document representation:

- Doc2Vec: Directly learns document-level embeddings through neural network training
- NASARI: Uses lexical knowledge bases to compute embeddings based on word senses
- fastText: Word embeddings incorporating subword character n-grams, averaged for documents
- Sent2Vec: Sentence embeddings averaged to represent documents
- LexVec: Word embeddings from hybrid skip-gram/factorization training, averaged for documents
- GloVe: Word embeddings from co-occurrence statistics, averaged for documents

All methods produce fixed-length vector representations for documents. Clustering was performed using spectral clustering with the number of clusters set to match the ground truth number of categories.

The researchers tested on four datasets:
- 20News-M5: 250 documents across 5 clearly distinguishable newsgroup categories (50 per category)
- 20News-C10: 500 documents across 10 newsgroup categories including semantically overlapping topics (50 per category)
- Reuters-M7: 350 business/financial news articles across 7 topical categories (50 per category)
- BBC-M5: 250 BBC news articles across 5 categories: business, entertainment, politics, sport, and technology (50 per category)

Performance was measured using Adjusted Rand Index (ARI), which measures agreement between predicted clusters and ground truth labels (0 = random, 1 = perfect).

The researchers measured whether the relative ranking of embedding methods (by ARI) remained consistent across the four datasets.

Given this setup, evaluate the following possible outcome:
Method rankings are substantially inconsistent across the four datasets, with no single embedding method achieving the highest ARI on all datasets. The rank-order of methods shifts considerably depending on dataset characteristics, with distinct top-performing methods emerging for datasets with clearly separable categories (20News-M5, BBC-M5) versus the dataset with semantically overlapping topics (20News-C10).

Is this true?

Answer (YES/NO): NO